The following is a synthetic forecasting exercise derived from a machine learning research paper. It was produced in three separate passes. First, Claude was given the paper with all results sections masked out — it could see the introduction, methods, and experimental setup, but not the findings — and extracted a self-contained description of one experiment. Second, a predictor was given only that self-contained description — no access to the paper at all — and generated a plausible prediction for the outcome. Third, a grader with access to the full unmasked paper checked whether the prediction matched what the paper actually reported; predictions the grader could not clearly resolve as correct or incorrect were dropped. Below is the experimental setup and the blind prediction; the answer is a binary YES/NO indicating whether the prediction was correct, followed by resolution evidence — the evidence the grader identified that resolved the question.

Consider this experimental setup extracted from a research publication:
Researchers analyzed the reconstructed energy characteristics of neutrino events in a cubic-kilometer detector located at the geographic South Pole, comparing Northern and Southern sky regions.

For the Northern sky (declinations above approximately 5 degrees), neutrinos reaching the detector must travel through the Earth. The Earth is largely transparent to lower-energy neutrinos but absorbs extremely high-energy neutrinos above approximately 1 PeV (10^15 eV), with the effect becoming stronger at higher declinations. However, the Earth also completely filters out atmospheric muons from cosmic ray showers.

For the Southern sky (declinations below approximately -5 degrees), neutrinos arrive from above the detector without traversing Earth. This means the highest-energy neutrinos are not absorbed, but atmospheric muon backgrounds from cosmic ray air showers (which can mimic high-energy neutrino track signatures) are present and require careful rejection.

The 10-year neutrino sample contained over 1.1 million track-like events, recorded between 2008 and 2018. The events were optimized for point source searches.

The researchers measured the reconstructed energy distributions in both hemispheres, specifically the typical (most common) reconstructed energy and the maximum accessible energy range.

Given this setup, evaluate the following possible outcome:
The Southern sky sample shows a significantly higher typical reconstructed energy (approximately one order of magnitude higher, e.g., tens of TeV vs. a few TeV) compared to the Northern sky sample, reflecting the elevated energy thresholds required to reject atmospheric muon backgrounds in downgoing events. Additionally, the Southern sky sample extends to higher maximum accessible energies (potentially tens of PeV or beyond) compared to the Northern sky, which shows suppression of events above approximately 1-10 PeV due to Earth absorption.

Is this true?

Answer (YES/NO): NO